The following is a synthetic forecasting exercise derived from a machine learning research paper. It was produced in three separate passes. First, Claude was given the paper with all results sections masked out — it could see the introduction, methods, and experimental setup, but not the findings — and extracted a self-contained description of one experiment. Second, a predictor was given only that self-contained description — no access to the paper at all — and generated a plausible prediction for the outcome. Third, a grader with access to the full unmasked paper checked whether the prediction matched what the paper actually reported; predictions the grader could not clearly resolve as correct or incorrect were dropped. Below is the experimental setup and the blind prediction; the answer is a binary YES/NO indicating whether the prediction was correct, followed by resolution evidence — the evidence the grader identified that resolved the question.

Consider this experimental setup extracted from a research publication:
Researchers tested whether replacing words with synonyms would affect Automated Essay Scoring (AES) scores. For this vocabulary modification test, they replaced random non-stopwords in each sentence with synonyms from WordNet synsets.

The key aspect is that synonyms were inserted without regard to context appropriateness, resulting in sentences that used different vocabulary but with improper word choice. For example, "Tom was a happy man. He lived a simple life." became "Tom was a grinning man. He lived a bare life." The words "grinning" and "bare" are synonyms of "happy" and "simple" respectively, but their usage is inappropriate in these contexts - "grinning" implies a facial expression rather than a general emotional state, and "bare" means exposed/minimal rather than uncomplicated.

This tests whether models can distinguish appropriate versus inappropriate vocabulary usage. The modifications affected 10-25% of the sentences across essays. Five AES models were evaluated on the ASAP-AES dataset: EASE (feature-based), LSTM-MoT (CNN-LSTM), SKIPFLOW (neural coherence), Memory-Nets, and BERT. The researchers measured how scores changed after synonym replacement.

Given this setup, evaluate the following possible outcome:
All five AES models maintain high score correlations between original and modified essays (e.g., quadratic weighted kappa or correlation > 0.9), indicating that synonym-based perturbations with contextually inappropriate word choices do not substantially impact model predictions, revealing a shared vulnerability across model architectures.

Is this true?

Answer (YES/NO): NO